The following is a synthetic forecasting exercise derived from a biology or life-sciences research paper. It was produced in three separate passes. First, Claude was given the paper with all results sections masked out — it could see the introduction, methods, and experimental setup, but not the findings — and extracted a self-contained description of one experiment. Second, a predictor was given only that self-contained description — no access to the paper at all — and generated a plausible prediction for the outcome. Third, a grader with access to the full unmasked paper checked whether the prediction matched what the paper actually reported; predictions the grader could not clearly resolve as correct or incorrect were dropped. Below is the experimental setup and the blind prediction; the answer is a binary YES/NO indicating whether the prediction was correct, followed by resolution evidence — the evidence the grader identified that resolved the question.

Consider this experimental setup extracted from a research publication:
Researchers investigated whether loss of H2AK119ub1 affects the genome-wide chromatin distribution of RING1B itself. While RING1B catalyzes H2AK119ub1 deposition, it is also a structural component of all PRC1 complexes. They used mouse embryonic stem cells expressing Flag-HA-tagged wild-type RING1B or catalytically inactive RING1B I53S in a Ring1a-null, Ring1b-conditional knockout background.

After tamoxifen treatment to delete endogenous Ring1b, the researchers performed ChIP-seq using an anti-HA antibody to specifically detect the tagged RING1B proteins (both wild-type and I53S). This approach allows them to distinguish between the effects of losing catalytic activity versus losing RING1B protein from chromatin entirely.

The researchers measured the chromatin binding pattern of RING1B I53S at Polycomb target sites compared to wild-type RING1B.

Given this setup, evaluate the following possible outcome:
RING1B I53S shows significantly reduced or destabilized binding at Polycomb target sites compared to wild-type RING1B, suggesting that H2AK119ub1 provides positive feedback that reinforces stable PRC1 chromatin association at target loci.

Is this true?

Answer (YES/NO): YES